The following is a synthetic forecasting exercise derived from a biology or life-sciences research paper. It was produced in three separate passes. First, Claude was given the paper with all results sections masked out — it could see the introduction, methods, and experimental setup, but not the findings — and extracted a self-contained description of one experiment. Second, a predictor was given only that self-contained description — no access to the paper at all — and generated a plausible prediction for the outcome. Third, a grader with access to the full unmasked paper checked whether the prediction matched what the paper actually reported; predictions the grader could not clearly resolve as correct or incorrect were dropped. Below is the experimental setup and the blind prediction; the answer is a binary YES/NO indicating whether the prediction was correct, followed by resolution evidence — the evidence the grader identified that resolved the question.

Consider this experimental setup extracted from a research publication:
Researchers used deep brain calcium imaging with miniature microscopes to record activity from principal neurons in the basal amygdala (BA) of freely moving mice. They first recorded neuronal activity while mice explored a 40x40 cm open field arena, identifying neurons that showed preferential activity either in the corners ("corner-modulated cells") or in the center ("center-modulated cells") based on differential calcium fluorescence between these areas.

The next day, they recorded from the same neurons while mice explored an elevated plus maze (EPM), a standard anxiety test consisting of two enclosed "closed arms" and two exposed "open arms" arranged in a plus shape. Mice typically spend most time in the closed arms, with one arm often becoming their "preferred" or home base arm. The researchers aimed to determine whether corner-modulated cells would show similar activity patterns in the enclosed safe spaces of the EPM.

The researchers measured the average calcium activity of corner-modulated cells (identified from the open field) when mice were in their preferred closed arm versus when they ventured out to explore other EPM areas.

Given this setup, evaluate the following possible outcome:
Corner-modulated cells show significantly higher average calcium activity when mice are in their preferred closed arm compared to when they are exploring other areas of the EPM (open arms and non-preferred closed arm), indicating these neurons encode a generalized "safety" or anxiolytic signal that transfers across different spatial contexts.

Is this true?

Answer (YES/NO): NO